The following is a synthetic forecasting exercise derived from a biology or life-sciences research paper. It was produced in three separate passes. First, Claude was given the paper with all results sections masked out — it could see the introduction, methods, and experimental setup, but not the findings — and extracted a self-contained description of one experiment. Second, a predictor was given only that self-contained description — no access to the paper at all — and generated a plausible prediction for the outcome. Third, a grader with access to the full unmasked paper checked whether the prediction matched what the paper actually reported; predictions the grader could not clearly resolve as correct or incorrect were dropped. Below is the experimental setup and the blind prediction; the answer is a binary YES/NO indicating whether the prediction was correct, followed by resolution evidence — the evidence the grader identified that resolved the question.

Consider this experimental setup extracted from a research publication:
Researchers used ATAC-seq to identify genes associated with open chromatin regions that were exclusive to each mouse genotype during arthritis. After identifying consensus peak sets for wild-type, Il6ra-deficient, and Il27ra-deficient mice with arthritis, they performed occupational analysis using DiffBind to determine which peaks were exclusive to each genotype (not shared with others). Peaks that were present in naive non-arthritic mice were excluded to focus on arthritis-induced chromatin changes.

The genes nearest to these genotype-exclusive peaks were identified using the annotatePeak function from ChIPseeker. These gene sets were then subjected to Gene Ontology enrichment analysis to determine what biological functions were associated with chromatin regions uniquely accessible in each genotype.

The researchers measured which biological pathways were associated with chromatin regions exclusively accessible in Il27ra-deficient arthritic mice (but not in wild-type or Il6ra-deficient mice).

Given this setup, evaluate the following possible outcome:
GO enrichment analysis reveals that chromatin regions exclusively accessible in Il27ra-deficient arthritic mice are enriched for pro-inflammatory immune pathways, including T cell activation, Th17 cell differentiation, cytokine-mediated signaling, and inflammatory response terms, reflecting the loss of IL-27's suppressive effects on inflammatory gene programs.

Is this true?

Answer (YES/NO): YES